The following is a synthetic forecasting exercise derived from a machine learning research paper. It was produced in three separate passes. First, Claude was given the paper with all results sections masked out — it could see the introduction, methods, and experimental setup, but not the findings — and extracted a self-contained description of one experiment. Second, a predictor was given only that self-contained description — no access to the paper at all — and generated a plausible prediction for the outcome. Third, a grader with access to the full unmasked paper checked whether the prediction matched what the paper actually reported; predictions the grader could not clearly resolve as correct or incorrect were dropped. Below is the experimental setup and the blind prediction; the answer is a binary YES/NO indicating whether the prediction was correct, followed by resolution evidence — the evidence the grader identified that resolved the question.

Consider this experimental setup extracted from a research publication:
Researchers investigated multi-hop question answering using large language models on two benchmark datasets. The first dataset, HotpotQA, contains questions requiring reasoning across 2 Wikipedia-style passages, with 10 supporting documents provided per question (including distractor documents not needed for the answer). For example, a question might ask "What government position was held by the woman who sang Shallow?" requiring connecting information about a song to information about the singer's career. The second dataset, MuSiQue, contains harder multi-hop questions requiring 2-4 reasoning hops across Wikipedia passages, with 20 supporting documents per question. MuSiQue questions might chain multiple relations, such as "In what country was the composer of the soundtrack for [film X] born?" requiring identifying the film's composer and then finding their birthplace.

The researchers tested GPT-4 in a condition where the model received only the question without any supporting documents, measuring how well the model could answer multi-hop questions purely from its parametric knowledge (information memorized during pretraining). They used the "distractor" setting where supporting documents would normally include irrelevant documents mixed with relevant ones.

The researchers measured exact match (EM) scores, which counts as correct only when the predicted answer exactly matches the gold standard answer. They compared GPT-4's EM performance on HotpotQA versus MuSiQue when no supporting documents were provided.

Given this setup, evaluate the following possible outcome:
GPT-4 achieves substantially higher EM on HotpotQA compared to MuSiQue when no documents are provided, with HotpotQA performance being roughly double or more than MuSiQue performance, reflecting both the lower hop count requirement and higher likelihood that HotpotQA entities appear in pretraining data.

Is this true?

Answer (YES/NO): YES